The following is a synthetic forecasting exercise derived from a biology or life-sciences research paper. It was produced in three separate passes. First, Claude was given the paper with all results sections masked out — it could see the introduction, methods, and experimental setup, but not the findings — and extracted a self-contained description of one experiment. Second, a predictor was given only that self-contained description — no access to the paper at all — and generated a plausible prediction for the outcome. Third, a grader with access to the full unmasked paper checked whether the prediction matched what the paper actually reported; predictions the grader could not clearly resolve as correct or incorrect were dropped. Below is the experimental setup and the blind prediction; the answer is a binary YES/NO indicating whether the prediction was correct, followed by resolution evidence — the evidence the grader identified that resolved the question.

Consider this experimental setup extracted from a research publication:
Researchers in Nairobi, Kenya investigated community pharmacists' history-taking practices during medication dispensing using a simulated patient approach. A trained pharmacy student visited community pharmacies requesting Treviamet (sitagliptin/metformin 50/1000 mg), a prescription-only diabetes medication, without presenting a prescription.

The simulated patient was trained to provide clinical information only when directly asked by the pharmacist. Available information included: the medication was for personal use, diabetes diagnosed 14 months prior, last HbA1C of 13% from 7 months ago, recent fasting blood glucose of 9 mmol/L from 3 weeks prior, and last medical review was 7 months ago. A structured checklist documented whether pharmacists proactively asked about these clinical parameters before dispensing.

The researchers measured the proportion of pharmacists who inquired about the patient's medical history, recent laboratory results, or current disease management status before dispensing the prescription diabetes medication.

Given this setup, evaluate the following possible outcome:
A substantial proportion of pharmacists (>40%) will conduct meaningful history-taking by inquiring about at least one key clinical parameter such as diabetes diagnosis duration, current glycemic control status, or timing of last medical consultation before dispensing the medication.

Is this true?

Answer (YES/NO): NO